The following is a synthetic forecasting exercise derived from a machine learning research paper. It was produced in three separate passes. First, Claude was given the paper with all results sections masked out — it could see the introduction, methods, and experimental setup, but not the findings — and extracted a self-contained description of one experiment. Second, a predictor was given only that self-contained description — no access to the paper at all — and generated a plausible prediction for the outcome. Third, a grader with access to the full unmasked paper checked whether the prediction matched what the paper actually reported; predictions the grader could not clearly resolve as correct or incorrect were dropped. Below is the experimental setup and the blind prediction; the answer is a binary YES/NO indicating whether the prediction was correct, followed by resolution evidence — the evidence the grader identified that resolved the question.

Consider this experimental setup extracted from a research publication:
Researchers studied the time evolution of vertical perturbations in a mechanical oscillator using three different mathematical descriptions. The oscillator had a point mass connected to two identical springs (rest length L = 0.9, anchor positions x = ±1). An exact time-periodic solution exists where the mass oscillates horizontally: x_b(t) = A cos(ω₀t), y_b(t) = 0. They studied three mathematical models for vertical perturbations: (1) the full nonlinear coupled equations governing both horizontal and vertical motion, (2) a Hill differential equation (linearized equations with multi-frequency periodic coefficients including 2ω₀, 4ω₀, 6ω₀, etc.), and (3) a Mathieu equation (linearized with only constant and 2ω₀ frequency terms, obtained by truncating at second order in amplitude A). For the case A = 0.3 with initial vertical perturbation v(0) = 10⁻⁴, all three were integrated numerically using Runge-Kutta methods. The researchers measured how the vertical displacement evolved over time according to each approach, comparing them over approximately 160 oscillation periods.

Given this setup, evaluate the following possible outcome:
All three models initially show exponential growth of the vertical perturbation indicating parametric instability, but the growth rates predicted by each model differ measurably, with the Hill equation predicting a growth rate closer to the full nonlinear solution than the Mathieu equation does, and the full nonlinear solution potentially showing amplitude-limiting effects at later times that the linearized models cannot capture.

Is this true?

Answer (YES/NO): NO